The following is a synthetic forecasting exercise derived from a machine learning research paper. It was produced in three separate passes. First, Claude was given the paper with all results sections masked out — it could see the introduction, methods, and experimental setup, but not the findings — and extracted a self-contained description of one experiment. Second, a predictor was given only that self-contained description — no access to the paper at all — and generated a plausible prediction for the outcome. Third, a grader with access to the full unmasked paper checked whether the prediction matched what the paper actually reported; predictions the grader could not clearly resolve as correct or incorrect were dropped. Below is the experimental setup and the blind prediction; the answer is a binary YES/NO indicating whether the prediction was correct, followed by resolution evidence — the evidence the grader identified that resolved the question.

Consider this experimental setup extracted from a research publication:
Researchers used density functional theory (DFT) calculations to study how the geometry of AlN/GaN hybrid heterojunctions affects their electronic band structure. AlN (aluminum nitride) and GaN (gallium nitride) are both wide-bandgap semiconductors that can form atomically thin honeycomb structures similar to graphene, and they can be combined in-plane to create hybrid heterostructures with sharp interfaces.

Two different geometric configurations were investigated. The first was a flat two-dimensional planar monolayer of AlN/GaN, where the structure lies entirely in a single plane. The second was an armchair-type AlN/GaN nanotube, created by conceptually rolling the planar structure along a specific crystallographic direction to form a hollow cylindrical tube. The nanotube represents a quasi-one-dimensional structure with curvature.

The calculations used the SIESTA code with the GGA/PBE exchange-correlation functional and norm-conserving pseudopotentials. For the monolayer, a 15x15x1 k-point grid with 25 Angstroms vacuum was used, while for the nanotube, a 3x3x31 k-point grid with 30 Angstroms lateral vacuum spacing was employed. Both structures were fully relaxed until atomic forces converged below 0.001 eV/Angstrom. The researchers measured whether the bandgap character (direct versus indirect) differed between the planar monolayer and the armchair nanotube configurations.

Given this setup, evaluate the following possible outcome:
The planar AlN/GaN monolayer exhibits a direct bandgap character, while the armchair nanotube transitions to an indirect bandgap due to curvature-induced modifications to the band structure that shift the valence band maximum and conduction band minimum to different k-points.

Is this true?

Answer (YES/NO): YES